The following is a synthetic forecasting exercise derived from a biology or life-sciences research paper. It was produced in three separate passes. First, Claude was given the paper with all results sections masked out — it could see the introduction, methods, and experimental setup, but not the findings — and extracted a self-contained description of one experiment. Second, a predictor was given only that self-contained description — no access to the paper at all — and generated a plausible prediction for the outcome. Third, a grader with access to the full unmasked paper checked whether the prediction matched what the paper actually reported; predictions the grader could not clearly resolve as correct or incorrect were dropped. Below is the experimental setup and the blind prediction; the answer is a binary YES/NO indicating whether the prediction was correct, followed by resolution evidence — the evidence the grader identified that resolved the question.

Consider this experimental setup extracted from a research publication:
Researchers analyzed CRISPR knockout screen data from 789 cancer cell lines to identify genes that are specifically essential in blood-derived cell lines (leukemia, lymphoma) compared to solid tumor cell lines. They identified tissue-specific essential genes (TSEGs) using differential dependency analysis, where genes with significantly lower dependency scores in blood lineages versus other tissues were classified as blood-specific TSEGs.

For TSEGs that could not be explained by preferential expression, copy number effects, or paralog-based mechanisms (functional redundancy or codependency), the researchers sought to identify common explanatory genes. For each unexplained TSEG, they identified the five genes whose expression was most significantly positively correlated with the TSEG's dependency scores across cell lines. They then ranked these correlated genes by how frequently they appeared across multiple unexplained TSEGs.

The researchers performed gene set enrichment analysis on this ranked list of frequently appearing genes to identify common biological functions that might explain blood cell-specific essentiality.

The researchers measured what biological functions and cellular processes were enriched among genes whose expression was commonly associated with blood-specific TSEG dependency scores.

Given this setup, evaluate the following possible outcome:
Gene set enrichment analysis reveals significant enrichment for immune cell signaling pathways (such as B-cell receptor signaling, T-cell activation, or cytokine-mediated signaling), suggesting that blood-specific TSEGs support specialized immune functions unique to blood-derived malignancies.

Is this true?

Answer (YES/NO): NO